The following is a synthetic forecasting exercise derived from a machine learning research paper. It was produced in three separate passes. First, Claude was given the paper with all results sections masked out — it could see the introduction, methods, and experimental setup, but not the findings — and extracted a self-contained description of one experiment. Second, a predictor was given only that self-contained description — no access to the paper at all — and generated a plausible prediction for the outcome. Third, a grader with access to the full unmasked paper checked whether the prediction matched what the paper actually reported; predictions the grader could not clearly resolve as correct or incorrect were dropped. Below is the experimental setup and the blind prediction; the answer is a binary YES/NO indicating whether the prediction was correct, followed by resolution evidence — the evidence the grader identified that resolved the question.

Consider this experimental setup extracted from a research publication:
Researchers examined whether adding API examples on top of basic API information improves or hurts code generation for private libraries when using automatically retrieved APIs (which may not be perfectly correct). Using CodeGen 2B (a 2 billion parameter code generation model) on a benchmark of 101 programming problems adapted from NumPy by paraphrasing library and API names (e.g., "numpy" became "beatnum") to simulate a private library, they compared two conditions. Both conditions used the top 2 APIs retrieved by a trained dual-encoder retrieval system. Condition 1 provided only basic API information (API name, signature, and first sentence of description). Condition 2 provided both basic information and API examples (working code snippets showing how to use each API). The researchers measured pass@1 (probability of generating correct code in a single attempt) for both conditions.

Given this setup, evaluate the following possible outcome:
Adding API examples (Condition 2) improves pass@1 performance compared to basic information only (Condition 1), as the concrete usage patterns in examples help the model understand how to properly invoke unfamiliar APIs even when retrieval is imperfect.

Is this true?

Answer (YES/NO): NO